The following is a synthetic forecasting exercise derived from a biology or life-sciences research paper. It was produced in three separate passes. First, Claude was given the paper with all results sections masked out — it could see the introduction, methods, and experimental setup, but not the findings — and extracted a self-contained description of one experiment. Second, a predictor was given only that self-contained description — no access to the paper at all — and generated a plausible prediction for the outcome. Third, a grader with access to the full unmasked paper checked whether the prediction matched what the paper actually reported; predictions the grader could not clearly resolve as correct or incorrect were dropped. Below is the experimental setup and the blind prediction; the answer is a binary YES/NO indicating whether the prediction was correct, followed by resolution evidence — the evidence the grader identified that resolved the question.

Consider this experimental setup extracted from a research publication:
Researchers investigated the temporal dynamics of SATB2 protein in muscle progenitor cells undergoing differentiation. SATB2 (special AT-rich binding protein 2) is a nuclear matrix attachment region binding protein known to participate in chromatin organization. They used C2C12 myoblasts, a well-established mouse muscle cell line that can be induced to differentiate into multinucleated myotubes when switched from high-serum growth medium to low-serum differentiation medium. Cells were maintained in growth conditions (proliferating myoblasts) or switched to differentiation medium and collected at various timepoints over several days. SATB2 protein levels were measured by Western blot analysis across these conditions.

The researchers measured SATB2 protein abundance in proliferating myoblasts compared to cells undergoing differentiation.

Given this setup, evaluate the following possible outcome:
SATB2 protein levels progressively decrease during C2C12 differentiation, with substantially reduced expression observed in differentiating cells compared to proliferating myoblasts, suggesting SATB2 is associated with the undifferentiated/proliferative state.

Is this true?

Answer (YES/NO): YES